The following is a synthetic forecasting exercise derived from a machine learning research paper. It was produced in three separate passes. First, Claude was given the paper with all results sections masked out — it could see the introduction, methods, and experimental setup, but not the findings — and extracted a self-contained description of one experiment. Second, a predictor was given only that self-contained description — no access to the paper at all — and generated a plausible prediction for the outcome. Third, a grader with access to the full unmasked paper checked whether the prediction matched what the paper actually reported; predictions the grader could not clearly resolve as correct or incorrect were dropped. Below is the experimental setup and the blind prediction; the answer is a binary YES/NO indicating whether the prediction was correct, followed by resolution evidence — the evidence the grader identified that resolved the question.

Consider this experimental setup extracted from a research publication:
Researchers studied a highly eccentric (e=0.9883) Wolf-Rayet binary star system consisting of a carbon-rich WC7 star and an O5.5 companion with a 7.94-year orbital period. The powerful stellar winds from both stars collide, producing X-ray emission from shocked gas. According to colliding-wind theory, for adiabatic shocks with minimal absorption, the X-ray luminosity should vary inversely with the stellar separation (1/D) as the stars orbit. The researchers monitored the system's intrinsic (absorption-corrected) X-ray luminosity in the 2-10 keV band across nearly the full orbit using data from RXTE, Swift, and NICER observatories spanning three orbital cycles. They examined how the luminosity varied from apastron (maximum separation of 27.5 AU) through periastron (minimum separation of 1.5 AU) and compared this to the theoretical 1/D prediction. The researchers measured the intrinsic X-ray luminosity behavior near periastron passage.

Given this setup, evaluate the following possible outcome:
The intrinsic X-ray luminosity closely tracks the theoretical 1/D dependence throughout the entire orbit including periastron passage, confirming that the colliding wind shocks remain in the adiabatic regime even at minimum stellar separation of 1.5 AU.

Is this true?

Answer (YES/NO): NO